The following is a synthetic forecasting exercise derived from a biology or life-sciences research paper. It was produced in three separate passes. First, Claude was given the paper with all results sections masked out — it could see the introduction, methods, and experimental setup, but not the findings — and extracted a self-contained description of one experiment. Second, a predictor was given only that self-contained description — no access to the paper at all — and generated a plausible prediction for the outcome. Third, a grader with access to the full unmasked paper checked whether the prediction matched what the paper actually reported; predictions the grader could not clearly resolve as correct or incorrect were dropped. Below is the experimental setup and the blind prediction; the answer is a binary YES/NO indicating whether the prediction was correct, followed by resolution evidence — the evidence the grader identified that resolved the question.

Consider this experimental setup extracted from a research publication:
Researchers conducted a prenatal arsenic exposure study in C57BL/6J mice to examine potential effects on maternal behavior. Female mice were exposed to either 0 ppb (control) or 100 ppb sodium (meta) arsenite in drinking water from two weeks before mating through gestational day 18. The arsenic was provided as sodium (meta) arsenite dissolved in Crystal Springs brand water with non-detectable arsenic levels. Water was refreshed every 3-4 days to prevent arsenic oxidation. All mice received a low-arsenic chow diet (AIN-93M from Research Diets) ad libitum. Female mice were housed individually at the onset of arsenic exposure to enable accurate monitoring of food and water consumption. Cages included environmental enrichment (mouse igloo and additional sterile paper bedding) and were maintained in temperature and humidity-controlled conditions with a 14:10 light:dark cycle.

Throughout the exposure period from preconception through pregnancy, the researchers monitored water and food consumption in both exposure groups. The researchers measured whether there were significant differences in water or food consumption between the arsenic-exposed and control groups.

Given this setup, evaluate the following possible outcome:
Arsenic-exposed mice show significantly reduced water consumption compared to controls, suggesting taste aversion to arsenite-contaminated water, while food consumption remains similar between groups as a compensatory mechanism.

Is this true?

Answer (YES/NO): NO